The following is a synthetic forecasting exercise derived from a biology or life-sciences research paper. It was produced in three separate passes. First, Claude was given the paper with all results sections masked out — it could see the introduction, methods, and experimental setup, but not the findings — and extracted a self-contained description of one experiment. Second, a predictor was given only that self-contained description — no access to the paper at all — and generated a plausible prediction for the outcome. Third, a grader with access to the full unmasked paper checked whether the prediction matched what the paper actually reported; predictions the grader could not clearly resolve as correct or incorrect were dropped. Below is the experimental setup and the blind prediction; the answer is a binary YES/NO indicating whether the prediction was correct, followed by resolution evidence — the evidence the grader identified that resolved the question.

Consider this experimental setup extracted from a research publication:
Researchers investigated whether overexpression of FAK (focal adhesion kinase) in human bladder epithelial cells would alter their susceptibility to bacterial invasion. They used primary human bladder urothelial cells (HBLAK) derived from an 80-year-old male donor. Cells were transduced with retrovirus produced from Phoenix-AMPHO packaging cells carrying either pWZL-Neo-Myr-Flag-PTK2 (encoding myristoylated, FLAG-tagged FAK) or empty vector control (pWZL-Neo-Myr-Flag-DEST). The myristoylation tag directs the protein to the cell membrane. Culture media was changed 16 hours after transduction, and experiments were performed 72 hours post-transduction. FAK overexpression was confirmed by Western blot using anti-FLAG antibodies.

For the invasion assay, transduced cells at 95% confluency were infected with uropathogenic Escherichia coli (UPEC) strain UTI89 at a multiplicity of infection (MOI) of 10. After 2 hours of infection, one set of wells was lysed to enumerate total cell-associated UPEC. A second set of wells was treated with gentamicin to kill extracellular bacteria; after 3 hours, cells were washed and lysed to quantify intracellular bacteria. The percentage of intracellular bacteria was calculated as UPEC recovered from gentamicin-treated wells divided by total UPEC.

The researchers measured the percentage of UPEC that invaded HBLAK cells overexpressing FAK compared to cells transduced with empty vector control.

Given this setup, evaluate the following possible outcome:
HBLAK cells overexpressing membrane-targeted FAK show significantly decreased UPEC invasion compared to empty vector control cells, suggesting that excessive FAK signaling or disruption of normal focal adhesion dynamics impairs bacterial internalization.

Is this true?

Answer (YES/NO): NO